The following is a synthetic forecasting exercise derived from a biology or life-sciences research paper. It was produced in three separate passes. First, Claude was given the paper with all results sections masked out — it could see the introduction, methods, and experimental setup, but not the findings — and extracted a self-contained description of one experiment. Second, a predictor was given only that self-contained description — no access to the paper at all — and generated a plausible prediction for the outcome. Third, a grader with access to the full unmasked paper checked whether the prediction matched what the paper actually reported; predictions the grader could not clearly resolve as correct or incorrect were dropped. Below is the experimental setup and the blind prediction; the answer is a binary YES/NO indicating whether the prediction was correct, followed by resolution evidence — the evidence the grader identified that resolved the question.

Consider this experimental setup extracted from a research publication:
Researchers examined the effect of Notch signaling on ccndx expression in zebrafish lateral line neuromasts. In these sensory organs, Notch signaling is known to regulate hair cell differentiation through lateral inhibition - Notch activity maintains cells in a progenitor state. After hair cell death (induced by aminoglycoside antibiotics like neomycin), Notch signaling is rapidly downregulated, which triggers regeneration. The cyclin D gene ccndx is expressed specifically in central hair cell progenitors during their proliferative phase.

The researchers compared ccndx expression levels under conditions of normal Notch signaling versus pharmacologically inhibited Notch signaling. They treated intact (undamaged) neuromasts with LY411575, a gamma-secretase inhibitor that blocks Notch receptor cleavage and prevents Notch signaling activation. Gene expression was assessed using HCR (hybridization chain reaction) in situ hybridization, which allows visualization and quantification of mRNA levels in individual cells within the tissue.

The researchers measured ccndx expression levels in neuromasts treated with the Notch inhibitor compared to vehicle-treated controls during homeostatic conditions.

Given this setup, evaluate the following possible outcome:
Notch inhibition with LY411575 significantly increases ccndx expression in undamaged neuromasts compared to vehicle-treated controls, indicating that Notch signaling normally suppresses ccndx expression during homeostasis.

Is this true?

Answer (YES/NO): YES